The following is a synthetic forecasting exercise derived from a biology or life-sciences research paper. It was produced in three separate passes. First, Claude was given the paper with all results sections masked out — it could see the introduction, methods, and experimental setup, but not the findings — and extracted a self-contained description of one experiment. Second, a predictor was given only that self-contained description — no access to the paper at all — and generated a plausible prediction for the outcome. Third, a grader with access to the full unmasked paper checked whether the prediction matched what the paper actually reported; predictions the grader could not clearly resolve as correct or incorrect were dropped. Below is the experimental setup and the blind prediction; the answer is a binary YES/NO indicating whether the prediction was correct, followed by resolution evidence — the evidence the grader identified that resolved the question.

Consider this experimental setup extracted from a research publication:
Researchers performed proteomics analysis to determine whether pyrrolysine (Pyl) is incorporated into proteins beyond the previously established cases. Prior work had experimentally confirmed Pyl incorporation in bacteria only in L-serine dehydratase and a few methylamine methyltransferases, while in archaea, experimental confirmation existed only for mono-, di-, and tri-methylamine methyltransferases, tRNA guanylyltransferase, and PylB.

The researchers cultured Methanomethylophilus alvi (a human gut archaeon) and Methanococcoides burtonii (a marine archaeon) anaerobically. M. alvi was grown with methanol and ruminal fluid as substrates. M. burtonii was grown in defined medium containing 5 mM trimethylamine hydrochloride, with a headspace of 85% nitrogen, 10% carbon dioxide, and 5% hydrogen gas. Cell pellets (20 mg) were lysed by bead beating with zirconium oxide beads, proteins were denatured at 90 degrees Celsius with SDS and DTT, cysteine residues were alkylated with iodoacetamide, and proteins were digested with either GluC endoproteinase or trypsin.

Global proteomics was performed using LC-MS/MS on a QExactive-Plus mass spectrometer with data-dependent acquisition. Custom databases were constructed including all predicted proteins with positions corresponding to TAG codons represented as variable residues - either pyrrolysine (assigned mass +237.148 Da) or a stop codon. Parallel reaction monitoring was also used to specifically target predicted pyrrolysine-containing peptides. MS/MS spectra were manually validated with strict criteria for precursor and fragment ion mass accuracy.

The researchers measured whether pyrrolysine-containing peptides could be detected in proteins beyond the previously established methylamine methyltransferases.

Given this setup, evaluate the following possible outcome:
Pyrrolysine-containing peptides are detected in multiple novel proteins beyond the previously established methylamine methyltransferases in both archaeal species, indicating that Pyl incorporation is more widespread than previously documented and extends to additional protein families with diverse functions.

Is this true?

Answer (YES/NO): YES